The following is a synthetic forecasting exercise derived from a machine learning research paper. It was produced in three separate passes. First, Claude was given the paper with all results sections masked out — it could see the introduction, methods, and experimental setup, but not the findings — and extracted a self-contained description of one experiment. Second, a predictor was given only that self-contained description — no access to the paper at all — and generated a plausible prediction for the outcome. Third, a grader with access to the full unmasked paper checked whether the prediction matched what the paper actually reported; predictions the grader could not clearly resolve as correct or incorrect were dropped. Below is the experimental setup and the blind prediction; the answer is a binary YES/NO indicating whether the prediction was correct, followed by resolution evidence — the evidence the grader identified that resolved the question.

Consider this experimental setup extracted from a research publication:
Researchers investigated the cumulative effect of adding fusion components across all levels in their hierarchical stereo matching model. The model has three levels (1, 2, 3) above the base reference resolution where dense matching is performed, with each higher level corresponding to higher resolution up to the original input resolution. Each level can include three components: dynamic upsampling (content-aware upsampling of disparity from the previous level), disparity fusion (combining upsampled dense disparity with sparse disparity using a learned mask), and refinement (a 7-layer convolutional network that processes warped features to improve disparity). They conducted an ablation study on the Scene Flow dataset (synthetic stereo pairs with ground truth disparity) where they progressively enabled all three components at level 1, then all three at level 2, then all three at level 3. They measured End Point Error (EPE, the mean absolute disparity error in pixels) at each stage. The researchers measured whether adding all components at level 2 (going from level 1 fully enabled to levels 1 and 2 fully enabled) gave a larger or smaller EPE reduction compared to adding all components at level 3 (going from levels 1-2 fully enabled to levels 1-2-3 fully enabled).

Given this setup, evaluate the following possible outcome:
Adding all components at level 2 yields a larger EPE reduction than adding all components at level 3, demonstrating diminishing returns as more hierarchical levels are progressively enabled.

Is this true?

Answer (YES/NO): YES